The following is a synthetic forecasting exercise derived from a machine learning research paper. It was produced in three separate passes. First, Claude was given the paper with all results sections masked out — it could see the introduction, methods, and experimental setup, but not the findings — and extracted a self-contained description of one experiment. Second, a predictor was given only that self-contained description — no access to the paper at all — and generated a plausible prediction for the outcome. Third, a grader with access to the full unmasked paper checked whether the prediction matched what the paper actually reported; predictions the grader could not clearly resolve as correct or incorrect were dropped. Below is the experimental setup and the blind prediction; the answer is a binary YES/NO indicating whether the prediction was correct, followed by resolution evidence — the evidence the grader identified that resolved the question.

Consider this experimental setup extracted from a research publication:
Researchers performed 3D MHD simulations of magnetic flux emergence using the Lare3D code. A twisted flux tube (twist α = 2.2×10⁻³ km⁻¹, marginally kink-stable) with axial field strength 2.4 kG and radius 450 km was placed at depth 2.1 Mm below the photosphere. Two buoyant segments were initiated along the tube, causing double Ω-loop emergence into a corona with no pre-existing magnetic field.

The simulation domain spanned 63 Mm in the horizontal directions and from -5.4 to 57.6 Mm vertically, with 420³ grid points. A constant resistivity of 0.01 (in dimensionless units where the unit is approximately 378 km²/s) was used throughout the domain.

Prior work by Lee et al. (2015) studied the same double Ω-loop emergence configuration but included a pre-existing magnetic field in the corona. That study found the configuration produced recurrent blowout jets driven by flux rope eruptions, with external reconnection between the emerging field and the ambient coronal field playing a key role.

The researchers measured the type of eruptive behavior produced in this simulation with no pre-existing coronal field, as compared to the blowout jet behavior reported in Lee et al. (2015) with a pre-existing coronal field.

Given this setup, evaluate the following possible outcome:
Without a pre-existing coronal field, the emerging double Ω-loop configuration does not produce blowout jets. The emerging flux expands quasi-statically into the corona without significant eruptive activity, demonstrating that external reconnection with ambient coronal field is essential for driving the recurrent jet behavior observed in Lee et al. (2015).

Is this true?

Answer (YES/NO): NO